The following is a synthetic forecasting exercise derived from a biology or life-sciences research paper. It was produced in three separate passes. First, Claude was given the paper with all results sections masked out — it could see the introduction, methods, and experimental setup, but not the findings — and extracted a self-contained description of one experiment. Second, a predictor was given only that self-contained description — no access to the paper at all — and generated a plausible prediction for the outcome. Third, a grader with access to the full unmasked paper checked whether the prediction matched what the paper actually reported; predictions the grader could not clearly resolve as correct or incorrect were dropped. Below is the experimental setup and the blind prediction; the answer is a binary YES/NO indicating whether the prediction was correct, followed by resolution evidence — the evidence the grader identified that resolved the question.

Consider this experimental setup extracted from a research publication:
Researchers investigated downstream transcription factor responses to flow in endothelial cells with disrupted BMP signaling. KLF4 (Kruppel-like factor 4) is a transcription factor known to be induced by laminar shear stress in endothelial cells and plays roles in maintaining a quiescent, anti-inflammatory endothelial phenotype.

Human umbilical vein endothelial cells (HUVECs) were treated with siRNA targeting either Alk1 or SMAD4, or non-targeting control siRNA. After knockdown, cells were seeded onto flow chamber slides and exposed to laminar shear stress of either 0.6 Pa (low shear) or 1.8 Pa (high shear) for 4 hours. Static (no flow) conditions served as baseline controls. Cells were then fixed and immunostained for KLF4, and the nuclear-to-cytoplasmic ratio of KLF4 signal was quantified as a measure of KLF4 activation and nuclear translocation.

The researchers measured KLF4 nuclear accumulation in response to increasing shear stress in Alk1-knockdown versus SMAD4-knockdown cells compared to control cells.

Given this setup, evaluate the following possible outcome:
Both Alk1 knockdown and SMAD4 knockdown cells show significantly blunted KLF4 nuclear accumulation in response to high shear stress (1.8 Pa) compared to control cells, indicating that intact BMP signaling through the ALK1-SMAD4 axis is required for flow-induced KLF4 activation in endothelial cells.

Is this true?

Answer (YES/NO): NO